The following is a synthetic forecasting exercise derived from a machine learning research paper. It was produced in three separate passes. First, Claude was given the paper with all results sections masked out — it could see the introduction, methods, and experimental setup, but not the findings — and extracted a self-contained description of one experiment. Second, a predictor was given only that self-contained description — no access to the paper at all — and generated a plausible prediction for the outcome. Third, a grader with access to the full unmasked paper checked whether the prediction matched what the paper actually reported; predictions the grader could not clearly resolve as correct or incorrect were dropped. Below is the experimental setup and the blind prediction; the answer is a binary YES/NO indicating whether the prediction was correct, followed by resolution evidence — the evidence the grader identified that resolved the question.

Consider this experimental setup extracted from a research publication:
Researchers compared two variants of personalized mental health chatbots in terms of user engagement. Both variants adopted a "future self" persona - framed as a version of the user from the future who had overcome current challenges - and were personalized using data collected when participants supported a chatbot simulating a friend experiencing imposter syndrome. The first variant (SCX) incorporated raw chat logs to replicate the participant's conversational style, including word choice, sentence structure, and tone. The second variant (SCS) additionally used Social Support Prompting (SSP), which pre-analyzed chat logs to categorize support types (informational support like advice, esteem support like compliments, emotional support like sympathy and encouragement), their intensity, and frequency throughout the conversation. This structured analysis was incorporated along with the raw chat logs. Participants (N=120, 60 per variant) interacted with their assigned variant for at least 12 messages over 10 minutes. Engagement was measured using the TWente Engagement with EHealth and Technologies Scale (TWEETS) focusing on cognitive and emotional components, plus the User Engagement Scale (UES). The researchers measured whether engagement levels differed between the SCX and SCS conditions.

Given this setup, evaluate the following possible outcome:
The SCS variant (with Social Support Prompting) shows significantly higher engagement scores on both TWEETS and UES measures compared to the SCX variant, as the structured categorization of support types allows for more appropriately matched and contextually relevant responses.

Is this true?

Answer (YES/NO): NO